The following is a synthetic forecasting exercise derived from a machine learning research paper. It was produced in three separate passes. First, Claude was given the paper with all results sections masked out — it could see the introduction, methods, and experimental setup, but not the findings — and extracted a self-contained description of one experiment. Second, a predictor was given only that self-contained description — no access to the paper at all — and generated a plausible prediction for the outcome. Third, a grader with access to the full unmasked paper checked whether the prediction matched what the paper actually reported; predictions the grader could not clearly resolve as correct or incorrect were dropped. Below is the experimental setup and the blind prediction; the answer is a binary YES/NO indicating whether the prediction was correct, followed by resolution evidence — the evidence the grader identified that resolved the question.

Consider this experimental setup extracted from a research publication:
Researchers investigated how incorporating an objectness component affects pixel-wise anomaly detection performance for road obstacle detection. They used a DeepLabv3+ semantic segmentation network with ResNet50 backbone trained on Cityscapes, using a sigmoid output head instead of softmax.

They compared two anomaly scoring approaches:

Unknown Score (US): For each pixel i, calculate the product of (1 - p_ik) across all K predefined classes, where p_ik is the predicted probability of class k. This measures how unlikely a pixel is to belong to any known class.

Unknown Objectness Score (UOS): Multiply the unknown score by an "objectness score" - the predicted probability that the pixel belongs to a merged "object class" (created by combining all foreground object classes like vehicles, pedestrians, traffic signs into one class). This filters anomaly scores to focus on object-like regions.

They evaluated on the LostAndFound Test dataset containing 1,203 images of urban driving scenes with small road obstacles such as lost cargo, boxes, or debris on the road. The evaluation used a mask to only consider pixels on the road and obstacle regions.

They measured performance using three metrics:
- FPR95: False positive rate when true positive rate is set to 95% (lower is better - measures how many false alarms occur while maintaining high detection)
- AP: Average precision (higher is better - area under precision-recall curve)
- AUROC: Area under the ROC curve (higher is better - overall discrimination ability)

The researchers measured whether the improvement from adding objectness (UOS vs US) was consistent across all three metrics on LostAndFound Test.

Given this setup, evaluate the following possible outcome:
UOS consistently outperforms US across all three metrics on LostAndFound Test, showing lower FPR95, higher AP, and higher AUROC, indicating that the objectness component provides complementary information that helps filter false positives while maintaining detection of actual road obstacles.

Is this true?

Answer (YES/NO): YES